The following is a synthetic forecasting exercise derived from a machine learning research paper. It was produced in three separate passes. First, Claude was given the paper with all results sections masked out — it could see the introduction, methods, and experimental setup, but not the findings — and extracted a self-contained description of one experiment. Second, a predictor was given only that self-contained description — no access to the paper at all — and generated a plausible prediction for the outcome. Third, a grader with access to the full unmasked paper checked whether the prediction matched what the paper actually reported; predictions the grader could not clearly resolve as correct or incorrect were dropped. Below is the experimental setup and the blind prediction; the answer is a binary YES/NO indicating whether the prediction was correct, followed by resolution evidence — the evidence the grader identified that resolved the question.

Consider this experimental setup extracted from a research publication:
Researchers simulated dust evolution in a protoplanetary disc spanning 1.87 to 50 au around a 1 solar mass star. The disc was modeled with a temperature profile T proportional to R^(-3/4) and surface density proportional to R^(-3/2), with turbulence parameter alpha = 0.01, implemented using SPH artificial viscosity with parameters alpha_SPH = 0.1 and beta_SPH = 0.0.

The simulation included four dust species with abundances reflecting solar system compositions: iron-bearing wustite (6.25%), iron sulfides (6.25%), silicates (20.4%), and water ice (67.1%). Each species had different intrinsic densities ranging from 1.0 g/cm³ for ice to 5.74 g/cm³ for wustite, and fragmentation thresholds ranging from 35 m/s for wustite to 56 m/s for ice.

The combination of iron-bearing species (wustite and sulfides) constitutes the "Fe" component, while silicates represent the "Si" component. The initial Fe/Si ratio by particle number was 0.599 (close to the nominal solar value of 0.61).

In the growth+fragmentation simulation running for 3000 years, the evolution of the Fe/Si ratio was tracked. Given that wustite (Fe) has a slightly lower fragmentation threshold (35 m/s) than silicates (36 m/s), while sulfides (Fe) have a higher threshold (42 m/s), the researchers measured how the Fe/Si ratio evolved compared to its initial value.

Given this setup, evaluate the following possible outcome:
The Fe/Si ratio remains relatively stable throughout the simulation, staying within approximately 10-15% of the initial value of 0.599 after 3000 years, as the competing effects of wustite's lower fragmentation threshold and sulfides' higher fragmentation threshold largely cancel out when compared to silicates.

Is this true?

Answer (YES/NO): NO